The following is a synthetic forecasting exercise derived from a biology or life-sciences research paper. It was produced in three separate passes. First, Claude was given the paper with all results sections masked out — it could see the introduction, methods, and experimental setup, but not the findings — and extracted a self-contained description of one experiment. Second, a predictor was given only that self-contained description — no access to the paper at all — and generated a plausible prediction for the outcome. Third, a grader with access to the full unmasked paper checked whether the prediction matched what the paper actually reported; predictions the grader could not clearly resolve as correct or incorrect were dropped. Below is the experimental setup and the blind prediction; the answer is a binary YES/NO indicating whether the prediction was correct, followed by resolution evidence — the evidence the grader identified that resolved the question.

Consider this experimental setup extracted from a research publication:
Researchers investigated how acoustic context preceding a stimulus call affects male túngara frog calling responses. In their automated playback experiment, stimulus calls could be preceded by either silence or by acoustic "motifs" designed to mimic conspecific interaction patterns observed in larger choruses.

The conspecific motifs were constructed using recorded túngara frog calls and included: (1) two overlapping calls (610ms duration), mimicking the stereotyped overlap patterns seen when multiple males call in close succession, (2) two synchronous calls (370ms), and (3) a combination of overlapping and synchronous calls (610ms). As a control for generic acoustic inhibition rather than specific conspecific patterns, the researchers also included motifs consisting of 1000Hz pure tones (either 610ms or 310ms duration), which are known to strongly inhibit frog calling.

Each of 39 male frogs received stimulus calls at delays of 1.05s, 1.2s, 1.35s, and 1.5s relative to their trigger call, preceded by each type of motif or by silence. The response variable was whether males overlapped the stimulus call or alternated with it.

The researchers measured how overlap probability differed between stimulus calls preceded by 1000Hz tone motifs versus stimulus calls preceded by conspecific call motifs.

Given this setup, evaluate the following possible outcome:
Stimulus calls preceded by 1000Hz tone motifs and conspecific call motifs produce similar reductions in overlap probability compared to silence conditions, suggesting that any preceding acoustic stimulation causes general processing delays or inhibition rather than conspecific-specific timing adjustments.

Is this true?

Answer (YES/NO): NO